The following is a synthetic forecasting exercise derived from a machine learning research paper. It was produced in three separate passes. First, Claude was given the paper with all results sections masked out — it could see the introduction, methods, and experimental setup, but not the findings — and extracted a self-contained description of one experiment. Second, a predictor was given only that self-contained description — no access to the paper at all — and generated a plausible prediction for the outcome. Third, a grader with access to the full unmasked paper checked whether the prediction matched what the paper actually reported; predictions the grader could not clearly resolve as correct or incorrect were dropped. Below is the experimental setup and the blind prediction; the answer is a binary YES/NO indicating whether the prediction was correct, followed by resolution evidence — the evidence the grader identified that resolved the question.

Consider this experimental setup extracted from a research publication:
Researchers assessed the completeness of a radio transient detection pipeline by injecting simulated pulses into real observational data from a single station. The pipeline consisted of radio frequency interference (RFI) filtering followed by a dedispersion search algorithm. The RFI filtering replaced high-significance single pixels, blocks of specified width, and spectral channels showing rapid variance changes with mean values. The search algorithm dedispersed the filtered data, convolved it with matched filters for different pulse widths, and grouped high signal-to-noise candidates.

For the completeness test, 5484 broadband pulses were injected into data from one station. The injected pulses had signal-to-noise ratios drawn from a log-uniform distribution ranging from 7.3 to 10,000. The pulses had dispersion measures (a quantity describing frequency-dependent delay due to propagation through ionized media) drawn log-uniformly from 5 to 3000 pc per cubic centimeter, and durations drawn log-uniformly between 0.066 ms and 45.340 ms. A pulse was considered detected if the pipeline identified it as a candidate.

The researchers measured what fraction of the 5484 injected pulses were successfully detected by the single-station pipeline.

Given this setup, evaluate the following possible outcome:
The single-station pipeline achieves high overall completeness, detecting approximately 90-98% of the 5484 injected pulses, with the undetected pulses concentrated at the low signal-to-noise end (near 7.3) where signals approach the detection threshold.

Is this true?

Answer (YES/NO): NO